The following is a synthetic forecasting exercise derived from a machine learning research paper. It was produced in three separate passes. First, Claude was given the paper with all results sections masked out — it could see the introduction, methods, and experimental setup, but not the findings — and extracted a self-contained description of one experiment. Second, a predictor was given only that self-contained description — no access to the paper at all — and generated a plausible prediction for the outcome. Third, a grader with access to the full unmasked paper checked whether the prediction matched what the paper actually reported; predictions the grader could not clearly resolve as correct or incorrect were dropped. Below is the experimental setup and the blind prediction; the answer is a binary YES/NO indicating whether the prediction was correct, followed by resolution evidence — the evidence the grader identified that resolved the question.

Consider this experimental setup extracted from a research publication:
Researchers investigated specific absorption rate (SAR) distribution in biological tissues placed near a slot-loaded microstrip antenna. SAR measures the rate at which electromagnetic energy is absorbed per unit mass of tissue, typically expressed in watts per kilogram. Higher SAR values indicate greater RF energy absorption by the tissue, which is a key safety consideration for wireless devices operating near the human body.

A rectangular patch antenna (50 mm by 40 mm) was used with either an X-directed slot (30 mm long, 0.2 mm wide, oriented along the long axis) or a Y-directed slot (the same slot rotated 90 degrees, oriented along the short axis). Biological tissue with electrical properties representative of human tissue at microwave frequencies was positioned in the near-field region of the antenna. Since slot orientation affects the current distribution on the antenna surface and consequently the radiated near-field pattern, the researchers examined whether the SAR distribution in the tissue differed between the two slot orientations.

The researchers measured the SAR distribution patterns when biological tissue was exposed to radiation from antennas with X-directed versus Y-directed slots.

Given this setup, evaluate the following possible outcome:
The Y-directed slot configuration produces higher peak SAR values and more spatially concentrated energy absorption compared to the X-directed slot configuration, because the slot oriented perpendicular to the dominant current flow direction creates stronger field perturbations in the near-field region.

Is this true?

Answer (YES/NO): NO